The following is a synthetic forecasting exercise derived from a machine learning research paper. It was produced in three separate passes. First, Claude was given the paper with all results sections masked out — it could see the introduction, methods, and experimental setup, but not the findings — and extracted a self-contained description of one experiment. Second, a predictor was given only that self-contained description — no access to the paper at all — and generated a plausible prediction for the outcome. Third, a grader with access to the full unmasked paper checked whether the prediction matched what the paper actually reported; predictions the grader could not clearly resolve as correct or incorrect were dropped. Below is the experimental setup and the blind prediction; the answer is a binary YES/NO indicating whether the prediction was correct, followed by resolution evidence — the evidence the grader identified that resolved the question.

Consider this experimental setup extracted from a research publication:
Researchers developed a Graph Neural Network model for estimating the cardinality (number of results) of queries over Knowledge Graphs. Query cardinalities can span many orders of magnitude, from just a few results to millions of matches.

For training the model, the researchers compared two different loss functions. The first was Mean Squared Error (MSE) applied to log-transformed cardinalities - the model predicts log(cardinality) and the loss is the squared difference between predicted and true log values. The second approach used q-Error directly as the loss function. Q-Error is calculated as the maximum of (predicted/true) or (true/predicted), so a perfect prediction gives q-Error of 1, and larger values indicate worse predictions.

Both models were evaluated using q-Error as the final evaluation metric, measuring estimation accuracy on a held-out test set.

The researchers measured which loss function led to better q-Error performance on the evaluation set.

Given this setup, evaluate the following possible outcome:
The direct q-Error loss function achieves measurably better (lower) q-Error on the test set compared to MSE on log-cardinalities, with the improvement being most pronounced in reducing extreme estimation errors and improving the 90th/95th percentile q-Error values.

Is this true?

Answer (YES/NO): NO